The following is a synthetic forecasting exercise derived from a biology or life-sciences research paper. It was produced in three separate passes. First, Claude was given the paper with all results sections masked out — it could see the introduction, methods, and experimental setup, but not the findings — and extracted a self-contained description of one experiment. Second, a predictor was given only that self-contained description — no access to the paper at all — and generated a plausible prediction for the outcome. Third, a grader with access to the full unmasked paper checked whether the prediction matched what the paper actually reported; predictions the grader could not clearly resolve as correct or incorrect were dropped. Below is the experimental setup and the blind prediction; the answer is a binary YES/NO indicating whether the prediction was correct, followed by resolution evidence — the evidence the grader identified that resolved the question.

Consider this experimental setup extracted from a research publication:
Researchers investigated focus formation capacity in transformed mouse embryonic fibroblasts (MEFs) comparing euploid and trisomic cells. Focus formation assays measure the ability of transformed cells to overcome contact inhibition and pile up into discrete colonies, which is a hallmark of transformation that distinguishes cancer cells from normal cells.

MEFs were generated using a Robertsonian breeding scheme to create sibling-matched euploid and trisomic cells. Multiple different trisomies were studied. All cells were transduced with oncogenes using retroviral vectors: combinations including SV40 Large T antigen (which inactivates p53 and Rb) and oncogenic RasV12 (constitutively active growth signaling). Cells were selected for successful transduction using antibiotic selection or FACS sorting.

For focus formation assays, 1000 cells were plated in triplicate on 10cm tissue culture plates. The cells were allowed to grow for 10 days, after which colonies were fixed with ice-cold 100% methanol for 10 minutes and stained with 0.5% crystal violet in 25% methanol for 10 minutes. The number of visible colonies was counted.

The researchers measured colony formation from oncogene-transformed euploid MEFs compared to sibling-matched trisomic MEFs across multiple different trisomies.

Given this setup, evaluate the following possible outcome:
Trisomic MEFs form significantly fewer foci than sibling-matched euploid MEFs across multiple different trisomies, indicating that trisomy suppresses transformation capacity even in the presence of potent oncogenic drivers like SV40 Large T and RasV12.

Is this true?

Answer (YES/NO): YES